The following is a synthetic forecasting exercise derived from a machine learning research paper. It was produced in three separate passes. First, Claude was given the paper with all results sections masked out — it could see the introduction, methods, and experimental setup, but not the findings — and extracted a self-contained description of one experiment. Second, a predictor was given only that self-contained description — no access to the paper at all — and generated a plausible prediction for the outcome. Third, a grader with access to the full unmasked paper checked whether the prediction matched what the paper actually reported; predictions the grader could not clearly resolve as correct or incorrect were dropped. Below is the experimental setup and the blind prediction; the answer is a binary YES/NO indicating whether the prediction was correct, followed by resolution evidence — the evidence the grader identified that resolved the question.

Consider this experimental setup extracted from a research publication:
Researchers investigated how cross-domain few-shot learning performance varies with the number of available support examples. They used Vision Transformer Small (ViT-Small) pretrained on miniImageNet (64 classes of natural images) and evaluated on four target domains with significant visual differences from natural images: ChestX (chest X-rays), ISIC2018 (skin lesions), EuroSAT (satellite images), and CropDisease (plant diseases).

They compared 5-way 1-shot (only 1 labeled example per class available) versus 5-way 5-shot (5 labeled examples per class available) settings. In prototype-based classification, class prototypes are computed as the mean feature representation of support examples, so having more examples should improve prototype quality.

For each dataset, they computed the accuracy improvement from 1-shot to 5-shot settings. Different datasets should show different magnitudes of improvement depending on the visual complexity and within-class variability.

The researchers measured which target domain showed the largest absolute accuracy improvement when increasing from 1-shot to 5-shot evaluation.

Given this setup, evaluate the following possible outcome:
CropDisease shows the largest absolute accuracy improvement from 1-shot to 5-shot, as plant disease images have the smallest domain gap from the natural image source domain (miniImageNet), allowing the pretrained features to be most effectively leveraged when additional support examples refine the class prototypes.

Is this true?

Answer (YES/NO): NO